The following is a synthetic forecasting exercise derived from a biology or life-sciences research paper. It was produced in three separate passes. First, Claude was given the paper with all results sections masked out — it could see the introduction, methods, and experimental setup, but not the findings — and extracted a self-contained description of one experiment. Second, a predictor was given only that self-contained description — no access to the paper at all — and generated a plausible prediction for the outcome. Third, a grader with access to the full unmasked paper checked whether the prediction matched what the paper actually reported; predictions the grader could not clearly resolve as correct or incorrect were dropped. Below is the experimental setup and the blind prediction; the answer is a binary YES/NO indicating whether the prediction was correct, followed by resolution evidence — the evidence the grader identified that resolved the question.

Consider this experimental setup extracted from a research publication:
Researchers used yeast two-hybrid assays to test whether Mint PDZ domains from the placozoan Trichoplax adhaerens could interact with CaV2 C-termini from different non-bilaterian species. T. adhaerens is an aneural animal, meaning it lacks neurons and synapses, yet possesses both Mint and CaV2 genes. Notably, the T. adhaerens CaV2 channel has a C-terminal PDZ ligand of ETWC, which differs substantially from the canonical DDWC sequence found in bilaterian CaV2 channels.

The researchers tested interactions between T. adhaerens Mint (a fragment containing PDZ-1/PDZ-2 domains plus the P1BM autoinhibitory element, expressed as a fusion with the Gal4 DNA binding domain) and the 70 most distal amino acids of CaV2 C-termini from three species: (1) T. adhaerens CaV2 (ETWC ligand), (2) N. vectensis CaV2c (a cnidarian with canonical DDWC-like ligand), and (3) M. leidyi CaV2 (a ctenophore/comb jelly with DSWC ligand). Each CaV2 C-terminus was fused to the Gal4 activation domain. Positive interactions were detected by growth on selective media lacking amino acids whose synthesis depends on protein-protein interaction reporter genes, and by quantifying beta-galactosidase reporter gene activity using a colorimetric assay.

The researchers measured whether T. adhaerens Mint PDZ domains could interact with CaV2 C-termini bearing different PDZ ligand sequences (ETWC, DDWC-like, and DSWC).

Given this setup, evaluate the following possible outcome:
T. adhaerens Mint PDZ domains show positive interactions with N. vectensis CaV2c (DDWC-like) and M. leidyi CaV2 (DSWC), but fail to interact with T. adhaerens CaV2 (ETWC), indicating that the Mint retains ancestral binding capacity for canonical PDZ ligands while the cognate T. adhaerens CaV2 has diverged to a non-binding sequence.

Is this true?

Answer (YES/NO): NO